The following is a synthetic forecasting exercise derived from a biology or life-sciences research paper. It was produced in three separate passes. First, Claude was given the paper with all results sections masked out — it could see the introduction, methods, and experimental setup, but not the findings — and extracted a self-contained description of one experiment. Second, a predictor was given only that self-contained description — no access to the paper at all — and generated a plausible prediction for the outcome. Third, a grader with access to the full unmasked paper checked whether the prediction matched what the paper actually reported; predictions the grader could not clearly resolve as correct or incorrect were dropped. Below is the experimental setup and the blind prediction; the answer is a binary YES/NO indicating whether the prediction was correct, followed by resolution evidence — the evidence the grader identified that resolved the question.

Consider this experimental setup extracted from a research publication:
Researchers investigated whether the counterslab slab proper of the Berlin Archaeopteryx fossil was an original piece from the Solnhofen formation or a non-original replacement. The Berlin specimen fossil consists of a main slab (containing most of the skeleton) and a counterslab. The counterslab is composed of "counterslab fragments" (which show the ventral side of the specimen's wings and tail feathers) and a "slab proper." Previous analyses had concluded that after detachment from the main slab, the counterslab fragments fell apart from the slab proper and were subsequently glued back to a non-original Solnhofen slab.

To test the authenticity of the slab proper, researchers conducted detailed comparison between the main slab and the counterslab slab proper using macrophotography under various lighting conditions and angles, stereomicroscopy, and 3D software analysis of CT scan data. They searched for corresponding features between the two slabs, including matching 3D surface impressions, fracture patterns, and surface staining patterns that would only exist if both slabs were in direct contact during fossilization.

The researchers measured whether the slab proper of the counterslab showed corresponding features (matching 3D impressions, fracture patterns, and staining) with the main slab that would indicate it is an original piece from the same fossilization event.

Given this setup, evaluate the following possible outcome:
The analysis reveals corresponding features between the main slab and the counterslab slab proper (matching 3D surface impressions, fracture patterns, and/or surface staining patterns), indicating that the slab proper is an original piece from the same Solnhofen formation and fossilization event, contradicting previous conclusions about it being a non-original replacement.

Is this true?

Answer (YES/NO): YES